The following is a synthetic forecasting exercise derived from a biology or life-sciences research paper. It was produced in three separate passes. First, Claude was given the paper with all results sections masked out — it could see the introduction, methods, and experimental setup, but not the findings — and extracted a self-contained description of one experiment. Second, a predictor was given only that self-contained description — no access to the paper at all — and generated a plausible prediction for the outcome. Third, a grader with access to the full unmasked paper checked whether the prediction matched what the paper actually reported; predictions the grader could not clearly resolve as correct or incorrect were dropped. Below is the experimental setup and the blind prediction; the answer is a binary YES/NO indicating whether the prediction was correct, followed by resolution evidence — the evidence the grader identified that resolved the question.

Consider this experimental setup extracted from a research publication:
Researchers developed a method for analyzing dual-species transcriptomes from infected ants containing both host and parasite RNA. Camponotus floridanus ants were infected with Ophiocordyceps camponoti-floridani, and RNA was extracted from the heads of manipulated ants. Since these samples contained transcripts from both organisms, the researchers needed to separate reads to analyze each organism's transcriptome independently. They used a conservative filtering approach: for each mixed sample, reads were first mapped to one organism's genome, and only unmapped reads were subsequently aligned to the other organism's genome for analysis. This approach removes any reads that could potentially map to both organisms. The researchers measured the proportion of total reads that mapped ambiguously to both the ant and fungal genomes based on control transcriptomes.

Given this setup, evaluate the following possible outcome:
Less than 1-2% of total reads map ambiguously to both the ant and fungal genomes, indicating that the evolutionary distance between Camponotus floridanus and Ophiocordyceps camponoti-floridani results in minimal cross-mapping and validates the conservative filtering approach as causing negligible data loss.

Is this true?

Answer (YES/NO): YES